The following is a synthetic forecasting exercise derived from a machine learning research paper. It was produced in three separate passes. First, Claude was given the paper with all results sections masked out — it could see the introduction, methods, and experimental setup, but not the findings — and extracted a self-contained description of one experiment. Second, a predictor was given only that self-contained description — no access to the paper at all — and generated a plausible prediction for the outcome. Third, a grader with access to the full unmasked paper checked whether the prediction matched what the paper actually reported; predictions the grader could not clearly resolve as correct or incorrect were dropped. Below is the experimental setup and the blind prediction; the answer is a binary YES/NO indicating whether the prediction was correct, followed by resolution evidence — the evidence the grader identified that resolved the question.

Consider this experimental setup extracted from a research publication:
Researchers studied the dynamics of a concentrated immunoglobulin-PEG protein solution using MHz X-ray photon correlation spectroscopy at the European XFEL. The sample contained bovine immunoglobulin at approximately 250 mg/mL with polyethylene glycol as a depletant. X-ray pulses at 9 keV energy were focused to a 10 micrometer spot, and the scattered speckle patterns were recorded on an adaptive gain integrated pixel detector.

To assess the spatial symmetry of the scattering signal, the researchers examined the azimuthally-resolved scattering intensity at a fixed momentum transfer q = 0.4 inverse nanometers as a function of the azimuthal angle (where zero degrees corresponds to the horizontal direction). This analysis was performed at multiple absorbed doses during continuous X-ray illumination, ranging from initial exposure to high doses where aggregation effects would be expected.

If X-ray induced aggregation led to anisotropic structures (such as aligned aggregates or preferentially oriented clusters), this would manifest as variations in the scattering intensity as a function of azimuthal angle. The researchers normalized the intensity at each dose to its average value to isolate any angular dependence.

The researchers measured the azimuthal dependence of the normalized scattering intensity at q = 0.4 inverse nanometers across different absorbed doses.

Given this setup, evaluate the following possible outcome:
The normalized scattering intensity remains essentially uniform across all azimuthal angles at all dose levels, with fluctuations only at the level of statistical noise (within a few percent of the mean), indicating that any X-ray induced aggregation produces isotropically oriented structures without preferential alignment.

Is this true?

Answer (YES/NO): YES